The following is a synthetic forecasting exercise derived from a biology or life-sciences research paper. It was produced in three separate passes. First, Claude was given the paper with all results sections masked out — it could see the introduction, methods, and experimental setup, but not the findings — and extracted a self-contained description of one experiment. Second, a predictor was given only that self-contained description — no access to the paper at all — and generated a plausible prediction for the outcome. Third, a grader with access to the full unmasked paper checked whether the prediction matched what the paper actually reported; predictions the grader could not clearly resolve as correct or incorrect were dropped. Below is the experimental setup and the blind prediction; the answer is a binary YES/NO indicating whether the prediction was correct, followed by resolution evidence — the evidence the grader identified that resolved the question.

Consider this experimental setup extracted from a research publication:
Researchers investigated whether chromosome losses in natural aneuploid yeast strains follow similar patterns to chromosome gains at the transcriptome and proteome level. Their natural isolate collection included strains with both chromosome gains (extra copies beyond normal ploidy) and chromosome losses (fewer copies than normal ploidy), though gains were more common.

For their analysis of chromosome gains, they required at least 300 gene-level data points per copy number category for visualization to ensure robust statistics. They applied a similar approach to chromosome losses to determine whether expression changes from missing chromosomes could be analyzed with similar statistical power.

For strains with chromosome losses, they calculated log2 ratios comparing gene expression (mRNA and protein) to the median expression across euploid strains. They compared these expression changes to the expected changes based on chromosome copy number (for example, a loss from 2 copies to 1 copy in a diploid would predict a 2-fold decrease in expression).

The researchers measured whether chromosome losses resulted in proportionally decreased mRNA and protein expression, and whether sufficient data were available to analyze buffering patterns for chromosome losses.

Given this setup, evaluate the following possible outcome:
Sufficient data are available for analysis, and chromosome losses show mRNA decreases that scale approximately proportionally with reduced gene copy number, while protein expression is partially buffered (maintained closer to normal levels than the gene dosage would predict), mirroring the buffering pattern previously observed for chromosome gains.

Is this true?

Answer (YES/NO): YES